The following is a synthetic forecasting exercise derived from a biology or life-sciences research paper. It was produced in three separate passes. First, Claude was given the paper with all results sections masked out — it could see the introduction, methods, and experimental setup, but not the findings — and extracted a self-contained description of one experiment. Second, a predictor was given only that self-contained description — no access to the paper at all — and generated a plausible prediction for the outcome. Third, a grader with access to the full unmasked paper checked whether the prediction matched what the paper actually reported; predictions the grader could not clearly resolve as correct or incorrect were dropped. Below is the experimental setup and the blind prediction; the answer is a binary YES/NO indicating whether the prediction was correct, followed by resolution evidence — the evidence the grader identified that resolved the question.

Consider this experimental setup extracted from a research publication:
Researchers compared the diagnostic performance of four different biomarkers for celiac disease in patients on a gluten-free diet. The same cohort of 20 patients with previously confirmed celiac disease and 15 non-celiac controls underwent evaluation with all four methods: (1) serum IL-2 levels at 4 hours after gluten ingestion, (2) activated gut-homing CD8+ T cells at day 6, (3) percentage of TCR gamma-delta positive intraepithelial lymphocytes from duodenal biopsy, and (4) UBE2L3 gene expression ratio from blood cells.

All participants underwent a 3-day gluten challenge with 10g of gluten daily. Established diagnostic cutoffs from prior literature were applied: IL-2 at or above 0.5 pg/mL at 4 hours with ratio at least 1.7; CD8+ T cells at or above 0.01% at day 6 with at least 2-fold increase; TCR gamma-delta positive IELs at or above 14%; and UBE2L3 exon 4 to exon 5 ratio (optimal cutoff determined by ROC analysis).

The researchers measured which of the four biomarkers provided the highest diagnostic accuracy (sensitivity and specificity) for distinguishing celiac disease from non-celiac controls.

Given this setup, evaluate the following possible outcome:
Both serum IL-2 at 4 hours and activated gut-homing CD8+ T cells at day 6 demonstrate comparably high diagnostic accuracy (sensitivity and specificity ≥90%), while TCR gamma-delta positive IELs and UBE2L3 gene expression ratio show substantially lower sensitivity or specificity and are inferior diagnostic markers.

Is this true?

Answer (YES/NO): NO